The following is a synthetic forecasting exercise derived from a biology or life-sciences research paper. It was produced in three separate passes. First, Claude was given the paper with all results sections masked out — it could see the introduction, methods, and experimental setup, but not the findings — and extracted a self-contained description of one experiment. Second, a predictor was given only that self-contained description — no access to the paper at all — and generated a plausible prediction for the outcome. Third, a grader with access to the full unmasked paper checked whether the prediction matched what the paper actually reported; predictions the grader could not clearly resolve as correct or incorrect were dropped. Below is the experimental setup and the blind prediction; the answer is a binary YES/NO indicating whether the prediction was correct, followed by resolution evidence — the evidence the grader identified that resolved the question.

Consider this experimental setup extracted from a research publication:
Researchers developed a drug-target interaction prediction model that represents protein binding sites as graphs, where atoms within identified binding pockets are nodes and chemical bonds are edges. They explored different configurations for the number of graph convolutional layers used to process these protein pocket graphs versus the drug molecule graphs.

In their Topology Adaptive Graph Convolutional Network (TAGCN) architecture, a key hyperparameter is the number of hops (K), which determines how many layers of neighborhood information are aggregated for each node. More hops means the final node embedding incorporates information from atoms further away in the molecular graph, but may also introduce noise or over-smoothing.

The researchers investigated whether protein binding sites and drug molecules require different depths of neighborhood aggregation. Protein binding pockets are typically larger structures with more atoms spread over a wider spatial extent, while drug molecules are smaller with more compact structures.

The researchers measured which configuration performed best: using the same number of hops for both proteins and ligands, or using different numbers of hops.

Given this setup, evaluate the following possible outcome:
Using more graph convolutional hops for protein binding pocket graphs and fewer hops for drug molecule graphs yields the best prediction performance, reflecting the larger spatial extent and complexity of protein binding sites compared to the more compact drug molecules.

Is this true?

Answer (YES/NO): YES